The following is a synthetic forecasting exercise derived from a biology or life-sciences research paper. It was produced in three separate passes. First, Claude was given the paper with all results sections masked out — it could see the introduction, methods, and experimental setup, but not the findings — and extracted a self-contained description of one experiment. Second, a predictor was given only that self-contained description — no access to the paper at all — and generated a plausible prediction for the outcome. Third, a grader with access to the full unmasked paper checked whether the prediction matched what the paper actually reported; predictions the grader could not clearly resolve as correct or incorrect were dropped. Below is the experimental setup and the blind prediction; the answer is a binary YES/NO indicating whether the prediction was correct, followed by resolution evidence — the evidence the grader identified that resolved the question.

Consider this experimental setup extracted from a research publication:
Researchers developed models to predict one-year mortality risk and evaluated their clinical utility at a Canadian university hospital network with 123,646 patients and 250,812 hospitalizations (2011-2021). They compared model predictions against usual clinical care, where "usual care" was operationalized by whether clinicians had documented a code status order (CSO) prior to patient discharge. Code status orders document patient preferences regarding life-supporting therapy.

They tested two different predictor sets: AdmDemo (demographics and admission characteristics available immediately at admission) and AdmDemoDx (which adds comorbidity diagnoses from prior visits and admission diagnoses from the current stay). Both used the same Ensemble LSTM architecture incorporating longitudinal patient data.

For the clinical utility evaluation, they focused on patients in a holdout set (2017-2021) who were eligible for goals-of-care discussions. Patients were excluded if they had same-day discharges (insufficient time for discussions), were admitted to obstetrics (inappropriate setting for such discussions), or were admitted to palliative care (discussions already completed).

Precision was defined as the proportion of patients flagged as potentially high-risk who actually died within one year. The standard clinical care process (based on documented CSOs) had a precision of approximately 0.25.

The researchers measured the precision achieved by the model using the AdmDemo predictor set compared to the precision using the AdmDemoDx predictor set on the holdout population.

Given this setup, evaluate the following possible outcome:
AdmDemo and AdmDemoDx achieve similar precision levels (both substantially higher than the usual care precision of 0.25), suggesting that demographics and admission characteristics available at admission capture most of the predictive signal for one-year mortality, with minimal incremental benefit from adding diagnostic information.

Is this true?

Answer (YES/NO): NO